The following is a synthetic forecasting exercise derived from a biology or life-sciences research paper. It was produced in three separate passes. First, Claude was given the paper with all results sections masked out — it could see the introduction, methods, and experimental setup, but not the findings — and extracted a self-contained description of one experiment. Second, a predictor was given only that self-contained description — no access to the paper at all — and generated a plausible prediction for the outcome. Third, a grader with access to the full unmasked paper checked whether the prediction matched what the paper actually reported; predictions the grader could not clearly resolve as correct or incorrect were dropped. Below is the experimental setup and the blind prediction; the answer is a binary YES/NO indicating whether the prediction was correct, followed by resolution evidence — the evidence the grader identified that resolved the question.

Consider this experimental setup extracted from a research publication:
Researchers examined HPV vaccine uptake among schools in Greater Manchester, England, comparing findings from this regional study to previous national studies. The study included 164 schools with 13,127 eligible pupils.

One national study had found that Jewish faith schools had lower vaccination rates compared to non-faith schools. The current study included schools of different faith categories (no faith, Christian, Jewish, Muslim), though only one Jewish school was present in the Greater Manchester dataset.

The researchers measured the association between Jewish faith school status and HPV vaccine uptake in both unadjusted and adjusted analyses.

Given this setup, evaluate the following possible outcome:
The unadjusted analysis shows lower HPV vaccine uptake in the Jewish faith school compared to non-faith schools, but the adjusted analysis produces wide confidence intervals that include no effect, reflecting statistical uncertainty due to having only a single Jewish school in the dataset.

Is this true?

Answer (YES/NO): NO